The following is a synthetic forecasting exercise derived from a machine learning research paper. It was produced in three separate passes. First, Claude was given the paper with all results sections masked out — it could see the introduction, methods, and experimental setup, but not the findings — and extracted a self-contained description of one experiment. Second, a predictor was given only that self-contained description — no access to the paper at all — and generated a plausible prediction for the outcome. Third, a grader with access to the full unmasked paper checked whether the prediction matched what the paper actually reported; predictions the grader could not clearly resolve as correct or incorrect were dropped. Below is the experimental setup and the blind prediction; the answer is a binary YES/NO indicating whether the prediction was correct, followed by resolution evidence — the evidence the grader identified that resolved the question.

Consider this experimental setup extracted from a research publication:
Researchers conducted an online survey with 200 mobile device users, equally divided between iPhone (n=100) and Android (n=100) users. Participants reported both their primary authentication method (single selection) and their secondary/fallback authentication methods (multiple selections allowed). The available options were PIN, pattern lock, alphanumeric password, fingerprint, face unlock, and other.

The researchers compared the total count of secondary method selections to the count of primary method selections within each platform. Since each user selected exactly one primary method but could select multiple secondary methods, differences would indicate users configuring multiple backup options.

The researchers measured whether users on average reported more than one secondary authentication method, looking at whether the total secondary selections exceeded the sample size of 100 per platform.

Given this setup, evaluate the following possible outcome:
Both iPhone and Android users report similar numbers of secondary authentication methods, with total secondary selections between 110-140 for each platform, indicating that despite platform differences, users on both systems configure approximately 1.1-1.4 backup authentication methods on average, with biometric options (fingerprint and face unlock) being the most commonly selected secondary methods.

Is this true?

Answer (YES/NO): NO